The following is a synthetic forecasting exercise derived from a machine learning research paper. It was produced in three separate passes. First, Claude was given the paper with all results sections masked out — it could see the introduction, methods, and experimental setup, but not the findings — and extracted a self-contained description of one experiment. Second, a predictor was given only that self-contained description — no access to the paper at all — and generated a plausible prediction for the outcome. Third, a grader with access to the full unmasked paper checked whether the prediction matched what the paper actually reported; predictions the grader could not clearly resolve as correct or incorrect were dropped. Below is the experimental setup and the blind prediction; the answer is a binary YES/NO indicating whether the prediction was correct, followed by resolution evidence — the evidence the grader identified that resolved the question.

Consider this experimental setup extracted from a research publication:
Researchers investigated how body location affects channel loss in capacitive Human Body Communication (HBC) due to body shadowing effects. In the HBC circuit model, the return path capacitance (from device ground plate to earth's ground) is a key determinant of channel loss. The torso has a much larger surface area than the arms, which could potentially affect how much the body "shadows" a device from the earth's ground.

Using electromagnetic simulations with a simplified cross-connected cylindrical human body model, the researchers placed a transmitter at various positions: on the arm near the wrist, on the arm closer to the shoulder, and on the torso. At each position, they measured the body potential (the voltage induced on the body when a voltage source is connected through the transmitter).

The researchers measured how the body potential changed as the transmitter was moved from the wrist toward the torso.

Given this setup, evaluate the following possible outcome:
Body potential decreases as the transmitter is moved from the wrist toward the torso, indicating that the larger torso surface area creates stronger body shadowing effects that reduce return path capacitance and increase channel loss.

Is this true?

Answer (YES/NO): YES